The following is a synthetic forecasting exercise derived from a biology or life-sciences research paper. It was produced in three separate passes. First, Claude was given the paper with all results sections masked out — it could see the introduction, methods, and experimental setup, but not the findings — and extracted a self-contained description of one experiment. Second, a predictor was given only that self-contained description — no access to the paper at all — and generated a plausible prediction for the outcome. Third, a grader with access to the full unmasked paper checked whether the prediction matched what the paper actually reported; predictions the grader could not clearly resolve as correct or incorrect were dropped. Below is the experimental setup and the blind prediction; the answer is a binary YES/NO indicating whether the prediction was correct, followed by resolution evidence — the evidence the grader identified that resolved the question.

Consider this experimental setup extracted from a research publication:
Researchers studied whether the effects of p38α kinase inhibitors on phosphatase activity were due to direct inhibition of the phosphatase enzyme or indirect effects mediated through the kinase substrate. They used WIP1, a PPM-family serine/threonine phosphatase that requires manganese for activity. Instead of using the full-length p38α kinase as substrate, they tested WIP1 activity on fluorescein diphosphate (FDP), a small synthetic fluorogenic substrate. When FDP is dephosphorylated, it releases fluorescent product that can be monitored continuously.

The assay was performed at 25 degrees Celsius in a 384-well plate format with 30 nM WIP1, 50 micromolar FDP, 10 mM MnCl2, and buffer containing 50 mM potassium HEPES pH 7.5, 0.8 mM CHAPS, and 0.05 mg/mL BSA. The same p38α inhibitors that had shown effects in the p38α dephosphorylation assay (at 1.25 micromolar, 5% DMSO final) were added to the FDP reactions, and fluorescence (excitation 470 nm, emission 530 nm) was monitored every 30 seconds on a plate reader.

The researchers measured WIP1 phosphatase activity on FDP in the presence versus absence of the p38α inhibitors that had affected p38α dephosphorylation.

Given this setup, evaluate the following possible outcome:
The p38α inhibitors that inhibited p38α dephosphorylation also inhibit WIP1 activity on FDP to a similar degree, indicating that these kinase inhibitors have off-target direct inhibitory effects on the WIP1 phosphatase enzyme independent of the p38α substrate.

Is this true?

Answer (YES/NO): NO